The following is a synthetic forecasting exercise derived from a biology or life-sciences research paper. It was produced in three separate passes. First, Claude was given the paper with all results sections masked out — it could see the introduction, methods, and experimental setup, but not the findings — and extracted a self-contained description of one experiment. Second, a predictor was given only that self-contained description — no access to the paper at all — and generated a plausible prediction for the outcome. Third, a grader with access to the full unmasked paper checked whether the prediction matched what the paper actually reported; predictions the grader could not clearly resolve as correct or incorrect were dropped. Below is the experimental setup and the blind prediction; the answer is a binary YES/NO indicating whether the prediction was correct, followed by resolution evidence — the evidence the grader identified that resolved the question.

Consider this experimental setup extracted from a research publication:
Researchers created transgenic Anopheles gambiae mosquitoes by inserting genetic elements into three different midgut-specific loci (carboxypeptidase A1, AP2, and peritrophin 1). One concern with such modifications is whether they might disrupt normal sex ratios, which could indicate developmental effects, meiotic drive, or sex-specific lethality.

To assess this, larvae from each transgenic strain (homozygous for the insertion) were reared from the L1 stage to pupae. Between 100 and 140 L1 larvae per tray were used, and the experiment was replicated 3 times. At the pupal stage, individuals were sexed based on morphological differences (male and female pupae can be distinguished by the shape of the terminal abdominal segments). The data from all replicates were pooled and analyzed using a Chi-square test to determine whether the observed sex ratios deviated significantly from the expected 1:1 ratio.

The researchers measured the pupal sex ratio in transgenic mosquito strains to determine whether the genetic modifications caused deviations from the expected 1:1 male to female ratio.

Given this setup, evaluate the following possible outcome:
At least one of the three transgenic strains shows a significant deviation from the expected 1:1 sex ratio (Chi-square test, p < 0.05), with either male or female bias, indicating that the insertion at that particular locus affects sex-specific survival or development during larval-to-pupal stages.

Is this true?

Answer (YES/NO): NO